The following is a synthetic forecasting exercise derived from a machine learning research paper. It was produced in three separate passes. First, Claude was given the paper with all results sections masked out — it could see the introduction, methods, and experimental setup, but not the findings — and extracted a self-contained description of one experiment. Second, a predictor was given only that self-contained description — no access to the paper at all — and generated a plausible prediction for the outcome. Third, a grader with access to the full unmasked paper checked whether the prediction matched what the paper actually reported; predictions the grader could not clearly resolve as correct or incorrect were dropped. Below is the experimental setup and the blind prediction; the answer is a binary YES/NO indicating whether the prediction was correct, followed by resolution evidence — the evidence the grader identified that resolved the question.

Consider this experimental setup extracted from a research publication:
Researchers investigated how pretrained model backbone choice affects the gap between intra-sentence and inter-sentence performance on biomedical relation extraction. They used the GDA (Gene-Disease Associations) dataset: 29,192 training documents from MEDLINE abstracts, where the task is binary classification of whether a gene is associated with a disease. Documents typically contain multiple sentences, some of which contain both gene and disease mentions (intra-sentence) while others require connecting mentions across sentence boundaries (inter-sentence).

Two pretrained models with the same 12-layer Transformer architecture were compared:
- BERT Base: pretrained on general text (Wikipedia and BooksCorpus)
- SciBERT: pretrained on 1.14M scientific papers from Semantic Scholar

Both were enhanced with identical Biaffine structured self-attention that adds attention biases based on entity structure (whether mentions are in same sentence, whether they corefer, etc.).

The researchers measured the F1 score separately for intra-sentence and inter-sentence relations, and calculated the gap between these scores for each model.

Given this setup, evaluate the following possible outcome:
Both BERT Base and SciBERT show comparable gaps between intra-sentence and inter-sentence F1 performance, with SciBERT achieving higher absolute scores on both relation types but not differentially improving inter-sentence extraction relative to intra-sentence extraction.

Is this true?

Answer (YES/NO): NO